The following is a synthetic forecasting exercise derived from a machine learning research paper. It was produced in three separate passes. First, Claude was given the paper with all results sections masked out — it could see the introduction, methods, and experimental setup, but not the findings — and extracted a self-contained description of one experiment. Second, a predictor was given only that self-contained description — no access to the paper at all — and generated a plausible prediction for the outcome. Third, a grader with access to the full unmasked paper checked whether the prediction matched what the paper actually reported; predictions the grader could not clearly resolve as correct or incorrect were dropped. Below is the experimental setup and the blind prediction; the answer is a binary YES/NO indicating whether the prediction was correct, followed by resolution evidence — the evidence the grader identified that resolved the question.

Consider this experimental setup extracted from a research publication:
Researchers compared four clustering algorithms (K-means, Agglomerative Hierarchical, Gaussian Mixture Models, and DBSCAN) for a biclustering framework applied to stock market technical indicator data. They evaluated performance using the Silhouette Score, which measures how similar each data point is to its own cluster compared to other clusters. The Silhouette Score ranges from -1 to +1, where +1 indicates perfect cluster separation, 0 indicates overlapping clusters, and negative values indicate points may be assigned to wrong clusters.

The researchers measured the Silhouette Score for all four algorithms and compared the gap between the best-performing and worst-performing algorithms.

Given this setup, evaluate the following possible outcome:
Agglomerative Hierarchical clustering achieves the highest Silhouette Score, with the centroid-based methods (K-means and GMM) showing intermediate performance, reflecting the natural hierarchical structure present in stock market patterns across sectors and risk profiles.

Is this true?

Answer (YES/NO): NO